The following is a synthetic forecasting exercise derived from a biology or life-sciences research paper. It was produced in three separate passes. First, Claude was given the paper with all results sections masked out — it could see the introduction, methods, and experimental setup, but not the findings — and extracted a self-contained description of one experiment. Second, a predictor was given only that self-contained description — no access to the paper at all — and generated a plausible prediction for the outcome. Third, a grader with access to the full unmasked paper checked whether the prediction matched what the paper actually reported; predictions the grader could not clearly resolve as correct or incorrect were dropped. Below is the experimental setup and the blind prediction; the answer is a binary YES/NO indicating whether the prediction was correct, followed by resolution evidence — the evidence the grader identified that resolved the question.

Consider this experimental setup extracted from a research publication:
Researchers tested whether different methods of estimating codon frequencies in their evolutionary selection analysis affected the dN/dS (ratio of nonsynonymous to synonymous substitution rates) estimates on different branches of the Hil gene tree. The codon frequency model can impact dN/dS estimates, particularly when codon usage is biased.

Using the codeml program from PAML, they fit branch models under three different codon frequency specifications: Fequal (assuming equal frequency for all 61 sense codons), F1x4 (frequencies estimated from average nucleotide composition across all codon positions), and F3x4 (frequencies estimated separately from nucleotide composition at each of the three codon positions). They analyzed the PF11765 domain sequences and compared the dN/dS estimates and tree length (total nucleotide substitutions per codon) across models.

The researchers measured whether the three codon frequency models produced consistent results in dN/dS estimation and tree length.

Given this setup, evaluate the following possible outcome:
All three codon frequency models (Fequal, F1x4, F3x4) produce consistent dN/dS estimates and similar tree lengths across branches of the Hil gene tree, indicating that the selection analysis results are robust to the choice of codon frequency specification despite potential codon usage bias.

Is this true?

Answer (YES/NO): NO